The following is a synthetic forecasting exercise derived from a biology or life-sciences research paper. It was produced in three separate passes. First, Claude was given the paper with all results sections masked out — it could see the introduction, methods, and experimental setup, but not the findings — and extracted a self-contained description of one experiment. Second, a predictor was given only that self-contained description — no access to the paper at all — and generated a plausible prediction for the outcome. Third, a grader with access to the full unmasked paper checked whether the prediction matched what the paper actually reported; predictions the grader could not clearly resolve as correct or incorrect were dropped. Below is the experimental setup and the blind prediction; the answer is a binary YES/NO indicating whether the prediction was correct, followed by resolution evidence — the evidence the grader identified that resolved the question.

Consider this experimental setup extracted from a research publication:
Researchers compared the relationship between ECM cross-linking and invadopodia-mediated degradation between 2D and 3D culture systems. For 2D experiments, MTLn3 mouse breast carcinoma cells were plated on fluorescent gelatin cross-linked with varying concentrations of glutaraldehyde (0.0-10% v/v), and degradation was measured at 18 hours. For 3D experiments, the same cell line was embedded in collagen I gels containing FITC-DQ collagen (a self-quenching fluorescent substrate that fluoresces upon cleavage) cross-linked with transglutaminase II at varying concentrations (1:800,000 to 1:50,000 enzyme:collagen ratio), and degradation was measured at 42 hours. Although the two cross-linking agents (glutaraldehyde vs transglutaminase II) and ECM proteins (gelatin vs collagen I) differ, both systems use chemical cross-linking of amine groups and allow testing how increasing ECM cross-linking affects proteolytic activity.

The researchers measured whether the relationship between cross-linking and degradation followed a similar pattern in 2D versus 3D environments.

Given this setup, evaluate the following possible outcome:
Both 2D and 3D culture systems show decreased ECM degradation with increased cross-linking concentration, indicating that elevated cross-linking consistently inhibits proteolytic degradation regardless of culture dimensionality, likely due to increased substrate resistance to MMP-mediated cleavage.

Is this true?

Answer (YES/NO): NO